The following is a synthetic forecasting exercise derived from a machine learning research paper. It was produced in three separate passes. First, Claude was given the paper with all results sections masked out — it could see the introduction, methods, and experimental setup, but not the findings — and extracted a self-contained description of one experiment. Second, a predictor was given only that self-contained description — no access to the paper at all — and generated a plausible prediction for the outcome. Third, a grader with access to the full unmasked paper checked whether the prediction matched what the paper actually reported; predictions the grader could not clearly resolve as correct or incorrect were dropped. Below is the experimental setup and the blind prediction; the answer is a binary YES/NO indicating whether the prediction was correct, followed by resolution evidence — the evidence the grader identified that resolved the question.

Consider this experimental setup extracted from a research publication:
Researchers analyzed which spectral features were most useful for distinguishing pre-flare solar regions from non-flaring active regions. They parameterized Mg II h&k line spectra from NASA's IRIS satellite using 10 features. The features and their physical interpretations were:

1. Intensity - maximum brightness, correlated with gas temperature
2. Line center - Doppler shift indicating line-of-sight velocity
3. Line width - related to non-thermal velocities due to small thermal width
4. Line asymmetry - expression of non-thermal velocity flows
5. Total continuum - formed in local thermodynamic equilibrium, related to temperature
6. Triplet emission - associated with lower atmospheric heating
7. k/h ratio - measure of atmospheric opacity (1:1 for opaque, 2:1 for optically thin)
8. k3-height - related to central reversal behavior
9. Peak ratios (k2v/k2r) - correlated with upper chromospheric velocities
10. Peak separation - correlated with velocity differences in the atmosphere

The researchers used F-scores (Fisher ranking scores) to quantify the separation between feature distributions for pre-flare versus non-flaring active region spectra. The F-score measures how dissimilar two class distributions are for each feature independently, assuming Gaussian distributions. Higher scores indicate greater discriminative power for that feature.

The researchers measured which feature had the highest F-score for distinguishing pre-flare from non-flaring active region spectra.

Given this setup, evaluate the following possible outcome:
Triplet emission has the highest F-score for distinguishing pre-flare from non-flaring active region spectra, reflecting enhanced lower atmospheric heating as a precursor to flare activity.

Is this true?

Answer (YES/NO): YES